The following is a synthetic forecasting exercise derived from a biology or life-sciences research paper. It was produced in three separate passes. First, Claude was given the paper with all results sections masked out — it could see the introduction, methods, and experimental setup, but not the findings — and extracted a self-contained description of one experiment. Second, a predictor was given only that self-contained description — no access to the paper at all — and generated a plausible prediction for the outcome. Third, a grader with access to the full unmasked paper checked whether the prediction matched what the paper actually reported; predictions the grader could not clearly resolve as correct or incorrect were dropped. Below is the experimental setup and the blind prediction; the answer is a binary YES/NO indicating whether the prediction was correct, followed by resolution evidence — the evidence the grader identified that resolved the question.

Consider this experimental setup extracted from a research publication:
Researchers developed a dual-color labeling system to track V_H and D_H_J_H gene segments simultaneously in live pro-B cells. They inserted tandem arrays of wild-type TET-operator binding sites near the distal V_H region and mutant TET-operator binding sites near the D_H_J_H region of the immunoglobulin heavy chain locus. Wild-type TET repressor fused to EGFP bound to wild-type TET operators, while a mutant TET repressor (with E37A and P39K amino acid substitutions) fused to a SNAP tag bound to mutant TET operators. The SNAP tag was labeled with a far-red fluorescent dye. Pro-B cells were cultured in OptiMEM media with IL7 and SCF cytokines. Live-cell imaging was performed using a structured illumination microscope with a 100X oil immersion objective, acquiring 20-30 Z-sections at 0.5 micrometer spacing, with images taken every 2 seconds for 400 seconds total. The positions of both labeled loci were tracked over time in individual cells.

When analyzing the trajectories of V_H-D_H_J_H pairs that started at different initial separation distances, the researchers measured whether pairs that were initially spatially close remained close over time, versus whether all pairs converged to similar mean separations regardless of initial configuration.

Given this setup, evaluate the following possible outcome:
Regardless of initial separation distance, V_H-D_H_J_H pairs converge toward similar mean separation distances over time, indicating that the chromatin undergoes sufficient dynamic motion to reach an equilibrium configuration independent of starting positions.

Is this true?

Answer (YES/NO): NO